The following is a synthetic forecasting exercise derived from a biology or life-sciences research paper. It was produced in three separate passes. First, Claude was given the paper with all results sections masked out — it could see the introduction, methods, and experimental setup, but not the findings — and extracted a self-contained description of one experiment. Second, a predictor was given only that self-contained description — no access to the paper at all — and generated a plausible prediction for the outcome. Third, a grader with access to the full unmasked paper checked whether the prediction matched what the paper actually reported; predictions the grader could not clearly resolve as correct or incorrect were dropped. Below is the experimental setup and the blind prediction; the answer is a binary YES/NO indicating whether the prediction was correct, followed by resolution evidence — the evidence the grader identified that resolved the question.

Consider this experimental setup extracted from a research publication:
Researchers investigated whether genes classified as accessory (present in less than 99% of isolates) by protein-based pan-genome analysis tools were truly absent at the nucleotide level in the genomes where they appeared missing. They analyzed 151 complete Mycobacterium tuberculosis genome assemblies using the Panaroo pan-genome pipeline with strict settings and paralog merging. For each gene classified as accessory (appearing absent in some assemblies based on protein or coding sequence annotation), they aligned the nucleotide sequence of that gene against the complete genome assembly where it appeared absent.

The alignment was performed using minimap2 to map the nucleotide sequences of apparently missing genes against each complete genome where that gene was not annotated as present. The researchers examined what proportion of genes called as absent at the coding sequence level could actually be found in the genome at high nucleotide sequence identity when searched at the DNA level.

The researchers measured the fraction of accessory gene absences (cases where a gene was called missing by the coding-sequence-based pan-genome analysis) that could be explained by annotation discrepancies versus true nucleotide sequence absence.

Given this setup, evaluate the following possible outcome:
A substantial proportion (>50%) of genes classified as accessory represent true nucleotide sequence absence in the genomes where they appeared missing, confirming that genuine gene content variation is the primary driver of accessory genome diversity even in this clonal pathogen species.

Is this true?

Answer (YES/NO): NO